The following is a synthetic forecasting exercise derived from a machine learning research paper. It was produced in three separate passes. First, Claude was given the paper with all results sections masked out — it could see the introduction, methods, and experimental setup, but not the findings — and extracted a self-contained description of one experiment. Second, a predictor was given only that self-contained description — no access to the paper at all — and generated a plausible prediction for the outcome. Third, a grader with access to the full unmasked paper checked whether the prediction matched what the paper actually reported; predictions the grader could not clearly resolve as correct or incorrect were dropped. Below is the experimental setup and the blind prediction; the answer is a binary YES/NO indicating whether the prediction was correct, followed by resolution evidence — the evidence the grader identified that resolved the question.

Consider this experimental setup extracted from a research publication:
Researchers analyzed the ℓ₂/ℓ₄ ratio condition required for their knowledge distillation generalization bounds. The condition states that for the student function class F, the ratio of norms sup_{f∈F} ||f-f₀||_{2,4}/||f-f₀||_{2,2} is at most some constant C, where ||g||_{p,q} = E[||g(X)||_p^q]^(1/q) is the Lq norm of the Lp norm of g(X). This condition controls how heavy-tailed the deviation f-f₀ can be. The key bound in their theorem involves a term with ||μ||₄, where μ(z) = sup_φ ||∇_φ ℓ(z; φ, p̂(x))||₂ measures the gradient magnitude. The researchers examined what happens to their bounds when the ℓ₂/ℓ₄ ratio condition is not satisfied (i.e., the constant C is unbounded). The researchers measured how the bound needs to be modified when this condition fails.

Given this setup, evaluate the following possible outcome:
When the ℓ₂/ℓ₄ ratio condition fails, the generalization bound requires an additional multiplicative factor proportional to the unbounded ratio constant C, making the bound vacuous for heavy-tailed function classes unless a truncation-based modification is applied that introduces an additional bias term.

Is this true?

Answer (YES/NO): NO